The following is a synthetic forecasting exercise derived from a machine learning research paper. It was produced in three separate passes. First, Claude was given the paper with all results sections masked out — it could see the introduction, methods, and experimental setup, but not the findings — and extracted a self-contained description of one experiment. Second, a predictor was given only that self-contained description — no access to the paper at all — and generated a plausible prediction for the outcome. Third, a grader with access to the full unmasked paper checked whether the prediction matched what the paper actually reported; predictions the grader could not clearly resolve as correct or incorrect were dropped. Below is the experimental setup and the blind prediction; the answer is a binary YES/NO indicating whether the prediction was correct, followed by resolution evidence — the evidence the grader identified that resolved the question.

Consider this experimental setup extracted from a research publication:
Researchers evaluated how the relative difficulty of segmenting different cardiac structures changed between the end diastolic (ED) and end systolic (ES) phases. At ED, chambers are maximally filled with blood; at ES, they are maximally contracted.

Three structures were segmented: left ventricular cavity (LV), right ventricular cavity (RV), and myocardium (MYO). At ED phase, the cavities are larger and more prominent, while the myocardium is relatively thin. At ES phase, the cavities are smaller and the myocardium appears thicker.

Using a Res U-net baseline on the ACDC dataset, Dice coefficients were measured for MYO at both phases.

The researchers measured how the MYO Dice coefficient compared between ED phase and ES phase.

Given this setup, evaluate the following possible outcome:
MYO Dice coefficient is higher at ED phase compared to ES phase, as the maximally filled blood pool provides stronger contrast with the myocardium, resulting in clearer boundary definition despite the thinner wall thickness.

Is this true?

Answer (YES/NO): NO